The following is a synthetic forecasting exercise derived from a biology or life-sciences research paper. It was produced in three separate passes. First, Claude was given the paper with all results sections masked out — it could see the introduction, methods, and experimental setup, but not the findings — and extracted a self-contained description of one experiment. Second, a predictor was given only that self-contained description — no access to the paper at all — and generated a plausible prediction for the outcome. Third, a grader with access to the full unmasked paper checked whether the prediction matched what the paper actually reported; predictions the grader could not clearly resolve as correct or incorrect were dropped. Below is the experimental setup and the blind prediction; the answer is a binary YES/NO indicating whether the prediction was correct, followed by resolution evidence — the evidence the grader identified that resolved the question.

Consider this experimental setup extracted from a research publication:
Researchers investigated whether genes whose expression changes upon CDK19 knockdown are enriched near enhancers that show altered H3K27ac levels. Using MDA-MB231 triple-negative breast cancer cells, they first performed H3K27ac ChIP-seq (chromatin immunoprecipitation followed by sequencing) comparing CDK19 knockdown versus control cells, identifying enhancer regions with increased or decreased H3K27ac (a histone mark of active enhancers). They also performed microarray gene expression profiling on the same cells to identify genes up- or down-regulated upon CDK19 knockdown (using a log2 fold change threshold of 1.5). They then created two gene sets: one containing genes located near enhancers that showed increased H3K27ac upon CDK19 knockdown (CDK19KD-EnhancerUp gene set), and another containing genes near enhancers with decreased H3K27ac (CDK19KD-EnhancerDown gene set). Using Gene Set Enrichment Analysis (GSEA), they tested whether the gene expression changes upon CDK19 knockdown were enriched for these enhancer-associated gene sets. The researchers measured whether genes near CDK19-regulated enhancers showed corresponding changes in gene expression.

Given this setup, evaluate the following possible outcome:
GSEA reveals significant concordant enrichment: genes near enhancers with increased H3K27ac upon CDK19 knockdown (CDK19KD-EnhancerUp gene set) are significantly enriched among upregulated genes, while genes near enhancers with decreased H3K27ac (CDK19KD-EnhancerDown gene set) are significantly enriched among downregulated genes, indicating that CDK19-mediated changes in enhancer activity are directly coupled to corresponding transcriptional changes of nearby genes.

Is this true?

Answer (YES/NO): YES